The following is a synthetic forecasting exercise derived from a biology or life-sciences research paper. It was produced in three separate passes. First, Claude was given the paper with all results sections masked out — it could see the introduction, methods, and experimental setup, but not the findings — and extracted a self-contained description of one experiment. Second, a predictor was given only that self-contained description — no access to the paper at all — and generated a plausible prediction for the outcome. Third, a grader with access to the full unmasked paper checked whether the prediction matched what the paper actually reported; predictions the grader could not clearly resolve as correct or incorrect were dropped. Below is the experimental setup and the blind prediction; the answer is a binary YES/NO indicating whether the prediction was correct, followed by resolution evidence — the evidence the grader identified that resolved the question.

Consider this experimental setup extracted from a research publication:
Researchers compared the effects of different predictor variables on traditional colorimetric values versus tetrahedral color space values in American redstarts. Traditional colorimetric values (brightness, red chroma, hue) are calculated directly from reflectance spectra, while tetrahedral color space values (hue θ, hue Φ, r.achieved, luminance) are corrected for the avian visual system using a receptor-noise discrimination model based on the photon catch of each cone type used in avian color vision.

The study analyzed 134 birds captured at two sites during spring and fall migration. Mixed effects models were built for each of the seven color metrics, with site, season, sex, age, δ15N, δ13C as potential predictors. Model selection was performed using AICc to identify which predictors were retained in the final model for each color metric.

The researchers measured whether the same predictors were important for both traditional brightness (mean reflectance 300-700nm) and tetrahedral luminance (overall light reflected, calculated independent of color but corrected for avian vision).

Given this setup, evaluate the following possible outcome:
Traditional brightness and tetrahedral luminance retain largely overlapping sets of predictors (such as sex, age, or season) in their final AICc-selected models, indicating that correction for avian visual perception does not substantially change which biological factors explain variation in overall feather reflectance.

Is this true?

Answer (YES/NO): NO